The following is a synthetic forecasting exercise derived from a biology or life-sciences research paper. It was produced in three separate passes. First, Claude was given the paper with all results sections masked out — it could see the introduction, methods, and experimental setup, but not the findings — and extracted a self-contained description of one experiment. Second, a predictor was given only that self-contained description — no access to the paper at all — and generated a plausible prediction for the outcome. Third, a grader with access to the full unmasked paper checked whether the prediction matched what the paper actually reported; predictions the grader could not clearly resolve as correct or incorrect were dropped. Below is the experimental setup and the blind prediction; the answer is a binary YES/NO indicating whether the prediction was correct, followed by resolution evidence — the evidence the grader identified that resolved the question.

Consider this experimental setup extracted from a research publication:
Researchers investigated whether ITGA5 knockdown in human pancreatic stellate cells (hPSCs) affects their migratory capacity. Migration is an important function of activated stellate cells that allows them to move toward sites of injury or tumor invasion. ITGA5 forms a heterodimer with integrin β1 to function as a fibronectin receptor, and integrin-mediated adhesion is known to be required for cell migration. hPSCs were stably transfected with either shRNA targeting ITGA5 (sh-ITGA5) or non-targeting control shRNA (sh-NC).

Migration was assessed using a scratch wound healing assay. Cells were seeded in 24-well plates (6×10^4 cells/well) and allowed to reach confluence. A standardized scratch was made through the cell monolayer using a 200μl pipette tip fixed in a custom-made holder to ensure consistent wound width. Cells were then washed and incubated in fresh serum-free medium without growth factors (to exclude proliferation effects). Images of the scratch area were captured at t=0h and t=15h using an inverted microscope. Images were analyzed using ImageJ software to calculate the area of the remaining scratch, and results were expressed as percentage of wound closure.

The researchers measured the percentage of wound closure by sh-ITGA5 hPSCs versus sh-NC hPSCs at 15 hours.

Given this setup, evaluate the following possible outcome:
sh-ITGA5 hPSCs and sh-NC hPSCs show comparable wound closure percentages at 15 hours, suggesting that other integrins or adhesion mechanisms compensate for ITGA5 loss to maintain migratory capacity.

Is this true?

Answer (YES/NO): NO